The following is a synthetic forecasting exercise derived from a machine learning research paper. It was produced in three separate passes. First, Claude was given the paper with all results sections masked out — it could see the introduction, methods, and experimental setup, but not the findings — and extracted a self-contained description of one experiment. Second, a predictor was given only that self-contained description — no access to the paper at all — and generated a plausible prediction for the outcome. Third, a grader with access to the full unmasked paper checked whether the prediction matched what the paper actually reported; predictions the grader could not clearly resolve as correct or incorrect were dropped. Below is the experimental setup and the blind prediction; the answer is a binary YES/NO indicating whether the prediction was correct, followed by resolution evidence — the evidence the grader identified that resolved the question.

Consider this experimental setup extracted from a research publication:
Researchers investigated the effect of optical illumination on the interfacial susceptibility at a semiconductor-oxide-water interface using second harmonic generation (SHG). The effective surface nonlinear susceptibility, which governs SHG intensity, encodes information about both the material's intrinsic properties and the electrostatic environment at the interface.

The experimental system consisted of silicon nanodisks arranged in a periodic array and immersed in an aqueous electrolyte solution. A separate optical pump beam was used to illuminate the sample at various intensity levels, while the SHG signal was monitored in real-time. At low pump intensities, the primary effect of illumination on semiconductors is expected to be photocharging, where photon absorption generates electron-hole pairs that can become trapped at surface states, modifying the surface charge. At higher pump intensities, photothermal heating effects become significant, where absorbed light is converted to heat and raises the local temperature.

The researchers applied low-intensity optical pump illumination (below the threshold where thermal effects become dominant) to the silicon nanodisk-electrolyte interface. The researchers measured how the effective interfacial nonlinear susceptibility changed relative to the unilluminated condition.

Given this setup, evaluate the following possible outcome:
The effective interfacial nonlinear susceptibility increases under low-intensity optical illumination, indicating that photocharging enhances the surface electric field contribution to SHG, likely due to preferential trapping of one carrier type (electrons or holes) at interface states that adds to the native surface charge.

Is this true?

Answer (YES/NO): NO